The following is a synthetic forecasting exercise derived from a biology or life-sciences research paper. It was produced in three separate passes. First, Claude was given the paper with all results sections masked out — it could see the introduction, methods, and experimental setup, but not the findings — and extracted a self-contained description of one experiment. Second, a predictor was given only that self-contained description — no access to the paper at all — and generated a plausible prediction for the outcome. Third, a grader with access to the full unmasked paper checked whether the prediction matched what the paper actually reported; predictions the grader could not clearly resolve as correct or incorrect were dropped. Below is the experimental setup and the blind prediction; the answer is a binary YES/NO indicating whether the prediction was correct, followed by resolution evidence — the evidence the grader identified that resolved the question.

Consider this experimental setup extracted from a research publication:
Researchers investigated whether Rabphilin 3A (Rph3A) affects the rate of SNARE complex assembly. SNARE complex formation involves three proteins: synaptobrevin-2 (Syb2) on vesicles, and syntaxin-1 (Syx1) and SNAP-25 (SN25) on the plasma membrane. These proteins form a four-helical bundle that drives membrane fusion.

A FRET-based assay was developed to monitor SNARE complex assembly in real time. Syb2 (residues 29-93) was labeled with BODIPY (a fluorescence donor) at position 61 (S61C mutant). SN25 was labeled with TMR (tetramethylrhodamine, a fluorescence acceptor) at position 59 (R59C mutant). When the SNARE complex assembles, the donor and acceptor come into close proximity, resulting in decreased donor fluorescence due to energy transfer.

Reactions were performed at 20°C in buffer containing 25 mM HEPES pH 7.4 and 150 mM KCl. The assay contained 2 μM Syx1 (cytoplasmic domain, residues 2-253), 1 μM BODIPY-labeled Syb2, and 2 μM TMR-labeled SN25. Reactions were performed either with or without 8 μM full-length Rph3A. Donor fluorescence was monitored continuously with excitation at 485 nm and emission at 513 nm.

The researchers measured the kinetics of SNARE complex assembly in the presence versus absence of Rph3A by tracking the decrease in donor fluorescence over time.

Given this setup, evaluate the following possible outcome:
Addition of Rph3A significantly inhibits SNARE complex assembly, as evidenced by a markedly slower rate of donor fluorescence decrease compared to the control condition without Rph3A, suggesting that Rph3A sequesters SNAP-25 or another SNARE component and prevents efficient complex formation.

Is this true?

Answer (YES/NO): NO